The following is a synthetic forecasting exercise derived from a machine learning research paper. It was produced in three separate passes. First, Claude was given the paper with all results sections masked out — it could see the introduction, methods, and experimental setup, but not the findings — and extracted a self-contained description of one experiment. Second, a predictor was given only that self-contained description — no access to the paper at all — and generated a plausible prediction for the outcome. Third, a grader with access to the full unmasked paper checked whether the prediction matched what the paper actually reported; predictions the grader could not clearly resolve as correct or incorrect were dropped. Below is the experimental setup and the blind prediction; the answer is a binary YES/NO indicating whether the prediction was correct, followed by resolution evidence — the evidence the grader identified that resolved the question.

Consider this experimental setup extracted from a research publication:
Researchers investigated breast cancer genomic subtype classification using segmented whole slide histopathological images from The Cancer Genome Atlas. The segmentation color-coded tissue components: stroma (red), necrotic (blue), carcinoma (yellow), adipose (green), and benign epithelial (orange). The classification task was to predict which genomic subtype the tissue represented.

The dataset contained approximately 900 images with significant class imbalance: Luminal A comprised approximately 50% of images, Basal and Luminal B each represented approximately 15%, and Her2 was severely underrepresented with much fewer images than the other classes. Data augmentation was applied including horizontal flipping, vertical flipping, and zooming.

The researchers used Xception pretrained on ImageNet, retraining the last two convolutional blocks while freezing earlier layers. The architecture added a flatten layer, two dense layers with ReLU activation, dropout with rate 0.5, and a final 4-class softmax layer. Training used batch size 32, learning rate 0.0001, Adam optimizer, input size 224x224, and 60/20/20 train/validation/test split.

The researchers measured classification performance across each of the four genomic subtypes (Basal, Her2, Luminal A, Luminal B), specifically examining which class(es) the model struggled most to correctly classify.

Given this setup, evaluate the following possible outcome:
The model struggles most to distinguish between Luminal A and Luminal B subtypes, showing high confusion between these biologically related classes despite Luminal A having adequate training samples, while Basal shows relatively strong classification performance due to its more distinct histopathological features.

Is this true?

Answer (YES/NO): NO